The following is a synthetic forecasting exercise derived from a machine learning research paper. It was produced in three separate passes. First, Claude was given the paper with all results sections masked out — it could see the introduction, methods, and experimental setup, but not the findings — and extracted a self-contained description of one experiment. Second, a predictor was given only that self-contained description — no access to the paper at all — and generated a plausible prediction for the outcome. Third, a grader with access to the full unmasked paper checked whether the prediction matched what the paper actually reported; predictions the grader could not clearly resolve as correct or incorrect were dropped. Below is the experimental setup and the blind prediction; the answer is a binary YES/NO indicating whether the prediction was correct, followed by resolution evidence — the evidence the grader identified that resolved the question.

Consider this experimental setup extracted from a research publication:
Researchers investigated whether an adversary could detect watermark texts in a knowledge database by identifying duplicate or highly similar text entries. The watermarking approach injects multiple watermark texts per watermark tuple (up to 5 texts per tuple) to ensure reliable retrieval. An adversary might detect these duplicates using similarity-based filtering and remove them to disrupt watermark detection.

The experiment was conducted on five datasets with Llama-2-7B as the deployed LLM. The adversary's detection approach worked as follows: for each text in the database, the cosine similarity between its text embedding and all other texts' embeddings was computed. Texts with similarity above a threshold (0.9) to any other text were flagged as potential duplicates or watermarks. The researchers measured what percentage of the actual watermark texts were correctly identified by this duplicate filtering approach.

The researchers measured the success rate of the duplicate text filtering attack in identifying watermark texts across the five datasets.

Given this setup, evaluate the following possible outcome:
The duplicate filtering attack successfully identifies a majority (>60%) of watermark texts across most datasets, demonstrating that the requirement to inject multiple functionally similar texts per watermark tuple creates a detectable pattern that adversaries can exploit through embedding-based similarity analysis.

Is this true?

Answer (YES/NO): NO